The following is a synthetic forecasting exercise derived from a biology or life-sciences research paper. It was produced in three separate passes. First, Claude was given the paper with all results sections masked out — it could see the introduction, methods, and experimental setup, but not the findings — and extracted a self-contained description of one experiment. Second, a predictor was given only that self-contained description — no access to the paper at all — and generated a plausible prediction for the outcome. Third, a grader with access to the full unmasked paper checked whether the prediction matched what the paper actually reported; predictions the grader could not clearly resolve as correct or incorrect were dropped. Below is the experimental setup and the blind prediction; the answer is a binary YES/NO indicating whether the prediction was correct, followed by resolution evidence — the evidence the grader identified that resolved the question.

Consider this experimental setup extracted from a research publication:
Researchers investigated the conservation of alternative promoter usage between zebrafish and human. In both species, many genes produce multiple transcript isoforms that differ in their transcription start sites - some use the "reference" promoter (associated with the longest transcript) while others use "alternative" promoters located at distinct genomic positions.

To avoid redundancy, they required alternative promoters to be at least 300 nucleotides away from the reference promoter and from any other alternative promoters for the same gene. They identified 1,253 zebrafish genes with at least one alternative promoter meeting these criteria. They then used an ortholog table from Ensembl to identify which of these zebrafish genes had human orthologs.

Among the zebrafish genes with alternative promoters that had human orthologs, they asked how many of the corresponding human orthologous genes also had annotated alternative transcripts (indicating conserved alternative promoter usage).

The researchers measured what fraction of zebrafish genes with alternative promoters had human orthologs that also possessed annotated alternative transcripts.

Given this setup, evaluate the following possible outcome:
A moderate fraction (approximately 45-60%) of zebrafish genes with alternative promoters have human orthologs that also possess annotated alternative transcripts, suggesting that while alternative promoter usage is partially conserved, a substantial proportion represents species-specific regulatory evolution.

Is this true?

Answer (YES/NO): NO